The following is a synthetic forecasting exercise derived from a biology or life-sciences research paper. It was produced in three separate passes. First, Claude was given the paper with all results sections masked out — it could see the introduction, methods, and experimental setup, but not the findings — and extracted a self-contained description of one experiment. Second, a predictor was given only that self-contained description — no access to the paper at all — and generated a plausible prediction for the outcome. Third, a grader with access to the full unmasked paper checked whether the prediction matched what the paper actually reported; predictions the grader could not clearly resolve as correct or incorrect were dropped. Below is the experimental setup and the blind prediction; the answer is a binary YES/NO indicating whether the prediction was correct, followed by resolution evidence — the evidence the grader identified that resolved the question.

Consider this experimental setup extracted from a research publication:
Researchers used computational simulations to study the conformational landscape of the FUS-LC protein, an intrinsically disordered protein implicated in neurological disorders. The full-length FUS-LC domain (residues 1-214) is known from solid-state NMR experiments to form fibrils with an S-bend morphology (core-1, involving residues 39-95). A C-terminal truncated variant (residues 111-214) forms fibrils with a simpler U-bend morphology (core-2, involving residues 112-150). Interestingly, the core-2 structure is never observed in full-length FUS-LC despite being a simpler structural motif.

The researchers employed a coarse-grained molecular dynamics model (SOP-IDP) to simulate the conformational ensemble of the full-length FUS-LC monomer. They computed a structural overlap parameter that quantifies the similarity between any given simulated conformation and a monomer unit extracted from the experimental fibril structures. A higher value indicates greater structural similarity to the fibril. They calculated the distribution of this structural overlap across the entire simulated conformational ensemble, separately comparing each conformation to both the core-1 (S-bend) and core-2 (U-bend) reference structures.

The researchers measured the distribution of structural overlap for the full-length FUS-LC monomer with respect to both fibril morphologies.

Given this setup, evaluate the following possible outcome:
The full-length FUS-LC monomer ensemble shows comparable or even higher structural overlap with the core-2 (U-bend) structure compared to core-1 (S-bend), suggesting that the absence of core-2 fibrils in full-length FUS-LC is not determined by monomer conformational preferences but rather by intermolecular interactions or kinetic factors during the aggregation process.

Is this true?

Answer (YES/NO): NO